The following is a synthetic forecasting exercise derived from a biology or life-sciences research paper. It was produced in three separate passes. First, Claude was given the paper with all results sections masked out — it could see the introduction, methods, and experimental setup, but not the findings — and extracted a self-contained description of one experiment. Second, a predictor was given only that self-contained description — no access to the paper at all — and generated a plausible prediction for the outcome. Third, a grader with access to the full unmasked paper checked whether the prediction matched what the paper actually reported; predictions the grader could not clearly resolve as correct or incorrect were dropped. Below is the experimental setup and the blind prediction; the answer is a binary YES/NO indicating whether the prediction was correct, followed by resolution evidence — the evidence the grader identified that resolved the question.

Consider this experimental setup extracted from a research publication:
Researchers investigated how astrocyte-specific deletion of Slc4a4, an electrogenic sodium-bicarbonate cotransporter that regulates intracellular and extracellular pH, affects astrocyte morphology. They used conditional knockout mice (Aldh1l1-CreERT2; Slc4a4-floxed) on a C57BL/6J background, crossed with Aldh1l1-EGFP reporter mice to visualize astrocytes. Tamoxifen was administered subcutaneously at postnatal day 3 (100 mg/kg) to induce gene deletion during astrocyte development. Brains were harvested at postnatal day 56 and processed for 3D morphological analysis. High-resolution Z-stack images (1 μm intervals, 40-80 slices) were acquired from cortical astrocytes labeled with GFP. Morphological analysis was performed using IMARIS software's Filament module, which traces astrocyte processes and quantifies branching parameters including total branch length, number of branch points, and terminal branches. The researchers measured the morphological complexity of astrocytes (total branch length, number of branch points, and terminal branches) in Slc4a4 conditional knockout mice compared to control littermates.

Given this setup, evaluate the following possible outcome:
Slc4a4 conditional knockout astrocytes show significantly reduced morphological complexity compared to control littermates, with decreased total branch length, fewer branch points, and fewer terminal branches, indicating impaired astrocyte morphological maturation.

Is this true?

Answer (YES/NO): YES